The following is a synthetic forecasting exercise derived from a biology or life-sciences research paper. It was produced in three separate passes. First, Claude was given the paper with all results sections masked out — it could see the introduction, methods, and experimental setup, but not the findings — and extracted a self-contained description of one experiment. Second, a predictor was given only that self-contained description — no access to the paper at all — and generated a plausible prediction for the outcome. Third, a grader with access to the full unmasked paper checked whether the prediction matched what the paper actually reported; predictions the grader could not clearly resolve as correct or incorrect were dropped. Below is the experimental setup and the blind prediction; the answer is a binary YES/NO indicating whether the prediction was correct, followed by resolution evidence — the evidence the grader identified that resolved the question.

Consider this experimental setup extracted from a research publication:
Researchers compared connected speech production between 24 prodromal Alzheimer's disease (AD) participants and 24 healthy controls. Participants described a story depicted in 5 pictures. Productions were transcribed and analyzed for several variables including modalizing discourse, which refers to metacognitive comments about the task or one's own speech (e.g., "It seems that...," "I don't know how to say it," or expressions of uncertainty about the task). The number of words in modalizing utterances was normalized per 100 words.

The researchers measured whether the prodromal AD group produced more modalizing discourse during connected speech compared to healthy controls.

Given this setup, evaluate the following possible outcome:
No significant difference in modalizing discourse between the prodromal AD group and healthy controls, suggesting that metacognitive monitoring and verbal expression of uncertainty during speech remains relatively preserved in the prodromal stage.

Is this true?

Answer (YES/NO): NO